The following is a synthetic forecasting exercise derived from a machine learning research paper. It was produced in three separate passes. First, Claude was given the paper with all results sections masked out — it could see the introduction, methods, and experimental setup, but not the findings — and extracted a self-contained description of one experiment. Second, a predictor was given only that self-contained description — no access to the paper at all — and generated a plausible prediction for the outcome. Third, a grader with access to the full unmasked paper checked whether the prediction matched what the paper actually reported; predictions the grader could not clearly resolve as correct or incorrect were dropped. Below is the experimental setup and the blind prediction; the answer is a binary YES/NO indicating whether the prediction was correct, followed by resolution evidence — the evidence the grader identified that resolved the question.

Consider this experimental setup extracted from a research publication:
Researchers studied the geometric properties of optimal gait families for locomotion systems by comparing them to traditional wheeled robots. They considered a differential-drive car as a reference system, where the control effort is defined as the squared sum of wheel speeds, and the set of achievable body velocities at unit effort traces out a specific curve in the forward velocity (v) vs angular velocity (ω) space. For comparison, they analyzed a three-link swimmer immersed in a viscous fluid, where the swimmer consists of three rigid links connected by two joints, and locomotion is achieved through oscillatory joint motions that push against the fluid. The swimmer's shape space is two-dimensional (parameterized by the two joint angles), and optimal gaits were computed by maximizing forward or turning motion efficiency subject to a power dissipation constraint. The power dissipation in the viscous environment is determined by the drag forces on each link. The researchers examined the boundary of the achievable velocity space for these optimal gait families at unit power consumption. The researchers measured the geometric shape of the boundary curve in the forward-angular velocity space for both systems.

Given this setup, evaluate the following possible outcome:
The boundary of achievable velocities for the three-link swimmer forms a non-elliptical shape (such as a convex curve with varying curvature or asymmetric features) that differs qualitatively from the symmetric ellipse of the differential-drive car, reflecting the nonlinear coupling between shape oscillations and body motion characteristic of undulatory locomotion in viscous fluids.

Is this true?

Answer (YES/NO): YES